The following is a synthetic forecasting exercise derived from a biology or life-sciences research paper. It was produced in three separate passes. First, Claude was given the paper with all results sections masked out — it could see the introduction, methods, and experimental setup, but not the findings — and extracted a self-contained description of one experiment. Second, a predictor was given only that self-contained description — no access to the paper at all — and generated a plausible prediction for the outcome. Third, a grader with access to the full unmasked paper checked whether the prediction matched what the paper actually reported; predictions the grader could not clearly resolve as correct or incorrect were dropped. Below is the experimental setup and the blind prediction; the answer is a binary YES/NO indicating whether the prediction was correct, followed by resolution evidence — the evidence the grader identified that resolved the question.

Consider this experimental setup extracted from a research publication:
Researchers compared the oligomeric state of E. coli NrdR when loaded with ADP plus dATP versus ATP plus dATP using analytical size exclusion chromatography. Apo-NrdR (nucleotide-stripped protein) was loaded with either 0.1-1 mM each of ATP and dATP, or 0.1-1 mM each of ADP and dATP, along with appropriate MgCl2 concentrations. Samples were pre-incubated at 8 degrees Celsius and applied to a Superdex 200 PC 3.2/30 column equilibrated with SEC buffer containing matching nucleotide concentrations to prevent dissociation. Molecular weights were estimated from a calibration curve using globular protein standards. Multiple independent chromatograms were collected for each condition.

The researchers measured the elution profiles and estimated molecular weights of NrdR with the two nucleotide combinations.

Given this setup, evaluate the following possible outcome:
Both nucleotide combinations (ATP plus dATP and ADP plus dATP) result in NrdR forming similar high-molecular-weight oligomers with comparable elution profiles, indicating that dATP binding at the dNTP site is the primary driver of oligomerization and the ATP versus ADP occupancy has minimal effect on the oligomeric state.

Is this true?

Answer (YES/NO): NO